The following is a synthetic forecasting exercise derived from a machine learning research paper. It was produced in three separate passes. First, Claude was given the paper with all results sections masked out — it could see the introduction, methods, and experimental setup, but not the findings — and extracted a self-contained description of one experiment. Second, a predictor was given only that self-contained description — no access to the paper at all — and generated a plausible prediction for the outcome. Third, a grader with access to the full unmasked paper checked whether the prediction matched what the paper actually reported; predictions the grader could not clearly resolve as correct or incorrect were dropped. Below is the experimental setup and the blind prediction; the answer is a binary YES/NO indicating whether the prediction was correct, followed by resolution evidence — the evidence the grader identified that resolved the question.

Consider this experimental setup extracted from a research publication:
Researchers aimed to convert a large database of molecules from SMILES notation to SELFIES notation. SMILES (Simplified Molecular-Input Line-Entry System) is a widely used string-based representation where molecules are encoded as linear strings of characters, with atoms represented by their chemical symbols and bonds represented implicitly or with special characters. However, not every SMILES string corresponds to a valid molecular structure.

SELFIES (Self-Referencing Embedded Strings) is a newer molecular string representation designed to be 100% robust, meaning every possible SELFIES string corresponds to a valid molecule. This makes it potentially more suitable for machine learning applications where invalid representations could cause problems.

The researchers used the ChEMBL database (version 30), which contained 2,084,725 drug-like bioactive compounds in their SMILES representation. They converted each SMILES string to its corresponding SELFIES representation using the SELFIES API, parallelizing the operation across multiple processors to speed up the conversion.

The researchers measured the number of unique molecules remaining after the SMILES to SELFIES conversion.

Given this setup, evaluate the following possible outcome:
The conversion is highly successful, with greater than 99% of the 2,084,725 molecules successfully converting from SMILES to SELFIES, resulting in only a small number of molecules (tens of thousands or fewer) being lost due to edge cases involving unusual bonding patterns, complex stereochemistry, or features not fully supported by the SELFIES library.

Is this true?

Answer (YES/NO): YES